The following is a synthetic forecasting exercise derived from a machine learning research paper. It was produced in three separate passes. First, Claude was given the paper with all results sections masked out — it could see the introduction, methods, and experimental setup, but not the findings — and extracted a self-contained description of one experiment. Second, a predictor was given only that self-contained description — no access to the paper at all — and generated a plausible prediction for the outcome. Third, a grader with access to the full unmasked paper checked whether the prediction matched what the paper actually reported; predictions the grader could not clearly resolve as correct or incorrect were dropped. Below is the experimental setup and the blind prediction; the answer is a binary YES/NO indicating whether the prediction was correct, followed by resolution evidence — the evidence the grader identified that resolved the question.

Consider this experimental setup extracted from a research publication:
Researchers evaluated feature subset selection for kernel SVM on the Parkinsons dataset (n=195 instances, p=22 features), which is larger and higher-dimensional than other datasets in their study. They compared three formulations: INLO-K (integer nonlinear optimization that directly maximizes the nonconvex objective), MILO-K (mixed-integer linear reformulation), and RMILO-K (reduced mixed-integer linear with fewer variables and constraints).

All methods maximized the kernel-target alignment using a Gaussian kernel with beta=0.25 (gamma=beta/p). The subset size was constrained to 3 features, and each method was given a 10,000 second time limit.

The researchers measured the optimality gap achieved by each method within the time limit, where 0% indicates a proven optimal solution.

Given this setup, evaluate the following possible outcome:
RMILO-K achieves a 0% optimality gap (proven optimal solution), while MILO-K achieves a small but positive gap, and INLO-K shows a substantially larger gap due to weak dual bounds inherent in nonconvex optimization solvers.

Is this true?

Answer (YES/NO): NO